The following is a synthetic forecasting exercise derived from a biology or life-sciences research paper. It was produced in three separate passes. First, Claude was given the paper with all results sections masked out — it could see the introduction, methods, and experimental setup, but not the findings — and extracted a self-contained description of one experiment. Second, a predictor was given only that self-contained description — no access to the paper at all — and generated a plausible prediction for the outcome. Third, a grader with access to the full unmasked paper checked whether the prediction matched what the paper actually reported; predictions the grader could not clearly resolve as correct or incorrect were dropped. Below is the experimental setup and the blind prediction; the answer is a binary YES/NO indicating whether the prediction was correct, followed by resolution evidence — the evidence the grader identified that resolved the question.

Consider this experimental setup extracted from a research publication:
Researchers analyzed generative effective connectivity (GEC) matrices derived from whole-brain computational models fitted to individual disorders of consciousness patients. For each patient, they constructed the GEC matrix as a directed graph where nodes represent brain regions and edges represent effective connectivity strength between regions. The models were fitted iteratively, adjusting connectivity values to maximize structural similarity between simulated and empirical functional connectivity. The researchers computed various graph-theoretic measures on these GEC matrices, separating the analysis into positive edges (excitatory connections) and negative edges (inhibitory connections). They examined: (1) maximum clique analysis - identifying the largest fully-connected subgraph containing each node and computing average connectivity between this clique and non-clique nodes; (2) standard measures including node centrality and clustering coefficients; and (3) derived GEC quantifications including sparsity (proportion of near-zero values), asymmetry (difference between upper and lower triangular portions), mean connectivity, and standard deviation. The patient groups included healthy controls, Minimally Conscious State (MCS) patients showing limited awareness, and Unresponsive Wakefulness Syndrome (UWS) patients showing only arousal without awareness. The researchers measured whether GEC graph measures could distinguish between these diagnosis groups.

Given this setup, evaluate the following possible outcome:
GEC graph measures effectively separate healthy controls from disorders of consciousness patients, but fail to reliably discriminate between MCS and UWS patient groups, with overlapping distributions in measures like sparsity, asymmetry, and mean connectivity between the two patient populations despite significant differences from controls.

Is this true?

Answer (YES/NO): NO